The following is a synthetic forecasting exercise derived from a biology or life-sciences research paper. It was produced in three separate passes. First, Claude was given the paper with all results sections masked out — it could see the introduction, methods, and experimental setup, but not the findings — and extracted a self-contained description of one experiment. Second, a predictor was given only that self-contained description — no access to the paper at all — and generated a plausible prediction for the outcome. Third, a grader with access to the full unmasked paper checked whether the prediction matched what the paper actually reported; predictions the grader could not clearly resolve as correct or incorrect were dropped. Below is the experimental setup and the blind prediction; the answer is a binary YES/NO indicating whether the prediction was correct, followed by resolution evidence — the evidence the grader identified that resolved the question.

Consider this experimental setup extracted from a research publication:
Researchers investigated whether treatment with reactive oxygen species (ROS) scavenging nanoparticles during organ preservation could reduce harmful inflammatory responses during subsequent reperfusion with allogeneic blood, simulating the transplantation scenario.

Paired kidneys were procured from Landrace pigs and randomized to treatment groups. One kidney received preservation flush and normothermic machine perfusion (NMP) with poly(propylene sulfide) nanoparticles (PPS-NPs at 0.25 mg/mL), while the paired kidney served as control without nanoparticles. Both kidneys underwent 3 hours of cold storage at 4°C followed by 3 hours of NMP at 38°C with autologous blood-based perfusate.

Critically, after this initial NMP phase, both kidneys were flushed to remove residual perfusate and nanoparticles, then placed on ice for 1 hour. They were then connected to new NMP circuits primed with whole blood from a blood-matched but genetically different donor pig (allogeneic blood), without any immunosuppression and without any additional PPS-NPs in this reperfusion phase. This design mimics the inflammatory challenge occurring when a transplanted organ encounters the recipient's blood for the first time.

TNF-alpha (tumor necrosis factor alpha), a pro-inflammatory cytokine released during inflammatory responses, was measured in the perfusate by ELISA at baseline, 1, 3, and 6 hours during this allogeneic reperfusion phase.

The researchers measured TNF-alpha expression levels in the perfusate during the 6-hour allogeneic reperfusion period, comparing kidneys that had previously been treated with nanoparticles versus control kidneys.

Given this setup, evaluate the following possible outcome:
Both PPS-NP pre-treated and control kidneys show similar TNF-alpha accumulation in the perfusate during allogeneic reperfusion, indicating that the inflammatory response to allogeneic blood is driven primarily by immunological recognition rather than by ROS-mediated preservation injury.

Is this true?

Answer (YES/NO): NO